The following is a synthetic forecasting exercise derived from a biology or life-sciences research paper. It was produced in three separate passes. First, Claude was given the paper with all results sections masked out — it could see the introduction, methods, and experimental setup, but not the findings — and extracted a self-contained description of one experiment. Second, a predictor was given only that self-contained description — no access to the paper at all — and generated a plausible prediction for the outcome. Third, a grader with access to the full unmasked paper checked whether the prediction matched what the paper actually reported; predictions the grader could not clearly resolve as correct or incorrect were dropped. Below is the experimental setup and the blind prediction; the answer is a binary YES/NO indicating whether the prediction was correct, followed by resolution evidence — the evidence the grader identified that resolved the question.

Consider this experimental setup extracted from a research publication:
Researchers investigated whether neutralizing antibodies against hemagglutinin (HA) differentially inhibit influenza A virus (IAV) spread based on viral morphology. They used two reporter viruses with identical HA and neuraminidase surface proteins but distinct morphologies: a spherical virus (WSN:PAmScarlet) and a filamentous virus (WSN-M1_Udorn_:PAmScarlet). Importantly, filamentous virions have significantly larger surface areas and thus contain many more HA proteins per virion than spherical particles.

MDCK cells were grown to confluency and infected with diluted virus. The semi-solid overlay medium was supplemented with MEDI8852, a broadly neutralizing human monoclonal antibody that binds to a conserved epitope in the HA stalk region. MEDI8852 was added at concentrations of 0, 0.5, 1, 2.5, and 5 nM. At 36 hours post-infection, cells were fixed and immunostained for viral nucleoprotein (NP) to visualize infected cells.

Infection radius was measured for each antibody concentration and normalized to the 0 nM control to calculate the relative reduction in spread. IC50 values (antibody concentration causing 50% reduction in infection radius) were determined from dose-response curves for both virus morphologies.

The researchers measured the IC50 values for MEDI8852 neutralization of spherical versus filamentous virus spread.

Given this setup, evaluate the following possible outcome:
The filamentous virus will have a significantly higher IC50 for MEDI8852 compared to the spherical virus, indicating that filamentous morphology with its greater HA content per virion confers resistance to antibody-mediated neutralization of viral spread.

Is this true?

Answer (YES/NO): YES